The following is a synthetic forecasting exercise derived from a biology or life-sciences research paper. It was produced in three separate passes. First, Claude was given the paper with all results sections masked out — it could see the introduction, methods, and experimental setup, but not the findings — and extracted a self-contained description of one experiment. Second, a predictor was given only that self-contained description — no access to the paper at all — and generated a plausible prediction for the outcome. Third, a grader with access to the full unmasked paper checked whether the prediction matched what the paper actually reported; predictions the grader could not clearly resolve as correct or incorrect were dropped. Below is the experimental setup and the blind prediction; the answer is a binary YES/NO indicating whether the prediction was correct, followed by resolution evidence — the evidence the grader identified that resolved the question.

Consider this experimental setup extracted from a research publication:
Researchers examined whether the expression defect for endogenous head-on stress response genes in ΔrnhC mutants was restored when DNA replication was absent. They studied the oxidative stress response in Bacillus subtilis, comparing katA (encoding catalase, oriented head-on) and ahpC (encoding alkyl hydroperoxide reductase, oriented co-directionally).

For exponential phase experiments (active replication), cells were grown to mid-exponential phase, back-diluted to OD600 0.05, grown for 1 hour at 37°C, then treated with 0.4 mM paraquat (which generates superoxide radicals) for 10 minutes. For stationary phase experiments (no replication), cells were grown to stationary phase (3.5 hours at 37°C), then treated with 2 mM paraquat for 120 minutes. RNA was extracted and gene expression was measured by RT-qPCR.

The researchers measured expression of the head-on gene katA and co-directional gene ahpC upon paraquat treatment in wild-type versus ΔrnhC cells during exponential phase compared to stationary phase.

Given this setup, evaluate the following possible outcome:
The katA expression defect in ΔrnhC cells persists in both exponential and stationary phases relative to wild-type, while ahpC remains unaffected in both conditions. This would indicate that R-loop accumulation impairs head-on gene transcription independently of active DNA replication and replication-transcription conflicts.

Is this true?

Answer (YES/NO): NO